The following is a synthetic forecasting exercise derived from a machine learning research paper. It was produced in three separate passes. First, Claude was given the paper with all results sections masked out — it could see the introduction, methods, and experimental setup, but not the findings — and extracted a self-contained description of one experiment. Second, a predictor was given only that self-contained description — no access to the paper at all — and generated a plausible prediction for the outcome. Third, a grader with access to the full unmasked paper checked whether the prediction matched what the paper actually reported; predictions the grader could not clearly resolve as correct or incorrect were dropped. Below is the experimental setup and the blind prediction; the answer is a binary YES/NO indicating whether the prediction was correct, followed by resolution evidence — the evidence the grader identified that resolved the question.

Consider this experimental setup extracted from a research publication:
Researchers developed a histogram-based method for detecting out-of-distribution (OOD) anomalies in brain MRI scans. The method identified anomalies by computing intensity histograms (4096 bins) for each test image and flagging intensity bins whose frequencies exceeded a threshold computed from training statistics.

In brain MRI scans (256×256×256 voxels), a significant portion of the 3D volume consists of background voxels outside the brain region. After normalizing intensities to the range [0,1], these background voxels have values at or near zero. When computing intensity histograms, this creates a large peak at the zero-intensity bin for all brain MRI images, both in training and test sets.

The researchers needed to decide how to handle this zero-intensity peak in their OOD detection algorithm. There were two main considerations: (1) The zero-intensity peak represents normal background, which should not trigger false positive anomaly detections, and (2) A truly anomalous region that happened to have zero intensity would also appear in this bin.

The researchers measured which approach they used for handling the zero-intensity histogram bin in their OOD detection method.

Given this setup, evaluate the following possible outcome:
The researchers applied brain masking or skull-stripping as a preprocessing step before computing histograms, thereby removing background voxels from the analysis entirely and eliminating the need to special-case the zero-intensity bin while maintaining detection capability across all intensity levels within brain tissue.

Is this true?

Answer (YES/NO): NO